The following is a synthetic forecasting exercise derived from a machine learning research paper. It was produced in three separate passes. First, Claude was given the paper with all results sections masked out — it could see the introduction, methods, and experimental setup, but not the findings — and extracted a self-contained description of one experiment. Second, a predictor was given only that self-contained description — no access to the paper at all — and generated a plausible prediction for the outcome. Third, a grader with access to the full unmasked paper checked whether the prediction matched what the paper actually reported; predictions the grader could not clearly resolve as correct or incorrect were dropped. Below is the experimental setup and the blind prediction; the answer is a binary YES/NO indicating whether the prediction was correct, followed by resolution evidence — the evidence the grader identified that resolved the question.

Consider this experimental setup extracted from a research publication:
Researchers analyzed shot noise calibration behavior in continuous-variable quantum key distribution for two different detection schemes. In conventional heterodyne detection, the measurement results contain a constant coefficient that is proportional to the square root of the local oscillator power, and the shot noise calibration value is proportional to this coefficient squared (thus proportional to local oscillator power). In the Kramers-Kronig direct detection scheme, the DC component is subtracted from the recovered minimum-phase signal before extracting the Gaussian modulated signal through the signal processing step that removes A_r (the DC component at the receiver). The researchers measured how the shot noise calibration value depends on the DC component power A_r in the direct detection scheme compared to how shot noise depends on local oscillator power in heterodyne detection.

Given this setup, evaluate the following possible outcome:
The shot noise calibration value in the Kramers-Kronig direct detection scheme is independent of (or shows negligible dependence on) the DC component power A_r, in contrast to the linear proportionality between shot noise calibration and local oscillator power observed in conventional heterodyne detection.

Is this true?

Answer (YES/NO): YES